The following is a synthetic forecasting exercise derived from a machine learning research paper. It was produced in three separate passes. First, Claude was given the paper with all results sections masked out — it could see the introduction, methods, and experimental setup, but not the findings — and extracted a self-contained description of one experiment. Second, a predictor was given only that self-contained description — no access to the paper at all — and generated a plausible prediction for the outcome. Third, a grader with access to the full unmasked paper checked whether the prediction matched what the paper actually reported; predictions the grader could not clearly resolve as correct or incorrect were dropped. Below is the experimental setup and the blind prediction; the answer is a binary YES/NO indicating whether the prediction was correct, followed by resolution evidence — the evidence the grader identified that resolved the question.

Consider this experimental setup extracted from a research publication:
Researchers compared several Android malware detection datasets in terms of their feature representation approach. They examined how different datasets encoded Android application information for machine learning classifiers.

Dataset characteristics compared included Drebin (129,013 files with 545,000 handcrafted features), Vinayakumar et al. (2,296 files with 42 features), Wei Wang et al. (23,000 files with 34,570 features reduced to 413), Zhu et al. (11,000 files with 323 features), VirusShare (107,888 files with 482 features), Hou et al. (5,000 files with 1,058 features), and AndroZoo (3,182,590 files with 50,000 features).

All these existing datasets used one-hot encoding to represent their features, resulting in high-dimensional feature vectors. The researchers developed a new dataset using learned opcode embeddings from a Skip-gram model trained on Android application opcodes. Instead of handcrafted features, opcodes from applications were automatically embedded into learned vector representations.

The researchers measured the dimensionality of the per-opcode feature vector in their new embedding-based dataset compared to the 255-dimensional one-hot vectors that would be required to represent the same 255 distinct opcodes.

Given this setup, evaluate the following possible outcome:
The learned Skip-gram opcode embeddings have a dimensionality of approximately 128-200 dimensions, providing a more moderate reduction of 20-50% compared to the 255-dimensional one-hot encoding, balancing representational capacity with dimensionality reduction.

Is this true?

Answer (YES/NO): NO